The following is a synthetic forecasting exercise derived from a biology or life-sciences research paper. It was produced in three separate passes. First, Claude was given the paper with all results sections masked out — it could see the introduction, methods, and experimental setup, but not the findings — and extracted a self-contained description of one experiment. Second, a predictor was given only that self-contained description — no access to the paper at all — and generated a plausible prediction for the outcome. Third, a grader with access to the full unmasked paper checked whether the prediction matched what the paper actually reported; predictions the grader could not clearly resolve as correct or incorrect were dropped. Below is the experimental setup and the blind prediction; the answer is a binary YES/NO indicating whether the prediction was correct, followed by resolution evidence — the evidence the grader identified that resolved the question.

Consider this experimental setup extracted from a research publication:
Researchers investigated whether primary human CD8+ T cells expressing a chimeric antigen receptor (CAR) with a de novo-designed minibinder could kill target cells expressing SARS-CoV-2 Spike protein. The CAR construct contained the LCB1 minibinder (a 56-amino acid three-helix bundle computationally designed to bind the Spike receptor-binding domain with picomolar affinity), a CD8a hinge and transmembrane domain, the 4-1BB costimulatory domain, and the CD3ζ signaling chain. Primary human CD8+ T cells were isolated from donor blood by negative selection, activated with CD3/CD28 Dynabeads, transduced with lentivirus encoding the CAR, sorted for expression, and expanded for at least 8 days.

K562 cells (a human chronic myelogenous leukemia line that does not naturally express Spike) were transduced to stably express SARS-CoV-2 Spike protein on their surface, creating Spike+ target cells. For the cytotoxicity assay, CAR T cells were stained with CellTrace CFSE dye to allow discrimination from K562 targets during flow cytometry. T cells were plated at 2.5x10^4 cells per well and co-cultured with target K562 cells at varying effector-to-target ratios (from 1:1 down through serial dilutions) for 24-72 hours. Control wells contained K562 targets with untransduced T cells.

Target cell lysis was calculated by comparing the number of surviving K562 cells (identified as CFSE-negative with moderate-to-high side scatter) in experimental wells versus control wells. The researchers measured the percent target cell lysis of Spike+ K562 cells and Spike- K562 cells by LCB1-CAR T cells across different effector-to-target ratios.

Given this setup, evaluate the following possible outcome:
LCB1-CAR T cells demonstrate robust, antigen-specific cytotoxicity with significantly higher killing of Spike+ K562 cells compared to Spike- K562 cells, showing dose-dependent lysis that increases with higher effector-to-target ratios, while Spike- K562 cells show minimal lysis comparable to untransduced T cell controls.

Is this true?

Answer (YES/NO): NO